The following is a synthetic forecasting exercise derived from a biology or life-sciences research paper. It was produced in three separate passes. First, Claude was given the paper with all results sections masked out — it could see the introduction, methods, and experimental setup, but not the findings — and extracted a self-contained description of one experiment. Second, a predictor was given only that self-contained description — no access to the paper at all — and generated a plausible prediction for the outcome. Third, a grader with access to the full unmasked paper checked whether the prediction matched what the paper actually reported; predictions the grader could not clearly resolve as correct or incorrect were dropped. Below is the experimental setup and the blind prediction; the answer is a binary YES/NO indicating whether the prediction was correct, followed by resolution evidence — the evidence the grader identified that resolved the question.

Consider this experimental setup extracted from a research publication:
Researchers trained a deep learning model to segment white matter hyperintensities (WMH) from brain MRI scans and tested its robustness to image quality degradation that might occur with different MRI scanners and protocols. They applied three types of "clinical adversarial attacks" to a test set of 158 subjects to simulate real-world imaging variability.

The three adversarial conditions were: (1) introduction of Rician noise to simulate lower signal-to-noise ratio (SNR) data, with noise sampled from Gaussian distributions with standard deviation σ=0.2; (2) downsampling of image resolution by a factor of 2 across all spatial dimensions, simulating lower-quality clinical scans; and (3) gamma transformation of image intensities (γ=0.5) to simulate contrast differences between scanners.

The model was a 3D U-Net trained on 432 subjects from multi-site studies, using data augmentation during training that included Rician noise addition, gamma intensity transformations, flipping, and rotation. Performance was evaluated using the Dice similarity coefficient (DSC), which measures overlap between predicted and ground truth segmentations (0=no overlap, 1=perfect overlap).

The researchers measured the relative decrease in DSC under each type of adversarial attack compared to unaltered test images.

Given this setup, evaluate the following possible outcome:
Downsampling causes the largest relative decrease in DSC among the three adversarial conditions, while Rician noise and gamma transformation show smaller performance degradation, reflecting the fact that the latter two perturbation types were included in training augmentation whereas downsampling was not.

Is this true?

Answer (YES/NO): NO